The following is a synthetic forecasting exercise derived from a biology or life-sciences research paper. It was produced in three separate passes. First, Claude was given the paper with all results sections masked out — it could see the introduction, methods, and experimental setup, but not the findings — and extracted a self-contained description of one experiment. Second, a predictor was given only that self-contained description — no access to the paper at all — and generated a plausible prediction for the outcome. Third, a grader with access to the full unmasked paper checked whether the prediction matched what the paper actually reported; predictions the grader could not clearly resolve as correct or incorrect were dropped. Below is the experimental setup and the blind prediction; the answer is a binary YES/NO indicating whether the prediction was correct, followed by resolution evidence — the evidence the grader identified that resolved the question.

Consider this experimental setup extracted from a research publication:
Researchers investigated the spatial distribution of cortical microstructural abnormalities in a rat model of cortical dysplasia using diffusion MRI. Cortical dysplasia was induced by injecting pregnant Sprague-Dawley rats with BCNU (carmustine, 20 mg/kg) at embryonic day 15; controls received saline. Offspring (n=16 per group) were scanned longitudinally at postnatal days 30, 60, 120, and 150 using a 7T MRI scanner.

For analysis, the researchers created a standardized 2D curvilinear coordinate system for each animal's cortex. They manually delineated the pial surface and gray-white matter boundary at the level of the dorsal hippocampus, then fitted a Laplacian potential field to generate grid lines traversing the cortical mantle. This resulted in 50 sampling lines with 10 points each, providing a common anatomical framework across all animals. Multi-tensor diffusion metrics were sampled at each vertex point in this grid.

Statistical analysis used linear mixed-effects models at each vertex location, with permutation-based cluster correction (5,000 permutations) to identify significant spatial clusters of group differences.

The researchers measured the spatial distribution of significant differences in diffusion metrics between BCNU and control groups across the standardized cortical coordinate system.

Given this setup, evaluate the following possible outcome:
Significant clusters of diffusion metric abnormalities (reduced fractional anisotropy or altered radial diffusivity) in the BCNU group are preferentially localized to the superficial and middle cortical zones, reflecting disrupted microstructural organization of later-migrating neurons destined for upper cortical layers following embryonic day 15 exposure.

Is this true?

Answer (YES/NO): NO